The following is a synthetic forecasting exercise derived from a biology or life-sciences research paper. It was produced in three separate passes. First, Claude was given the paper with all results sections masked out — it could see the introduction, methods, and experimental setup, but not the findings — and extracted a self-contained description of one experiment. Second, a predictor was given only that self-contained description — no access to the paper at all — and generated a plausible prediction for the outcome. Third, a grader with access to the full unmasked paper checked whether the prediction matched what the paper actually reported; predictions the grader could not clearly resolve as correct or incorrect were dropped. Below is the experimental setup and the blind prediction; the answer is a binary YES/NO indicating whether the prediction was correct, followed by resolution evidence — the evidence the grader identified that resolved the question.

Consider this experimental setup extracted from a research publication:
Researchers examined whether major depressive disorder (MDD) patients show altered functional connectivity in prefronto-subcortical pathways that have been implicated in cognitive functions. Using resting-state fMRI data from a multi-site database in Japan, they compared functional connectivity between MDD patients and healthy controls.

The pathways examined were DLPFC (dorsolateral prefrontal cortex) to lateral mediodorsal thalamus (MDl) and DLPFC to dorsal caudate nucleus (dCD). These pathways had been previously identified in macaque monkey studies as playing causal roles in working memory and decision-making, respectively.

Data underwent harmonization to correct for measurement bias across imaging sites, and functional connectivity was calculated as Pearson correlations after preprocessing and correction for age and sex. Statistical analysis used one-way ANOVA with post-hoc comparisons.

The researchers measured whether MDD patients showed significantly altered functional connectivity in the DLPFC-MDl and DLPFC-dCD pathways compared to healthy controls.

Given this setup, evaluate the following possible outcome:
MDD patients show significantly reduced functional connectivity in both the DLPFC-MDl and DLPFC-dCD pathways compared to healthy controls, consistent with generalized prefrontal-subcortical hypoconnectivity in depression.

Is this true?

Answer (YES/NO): NO